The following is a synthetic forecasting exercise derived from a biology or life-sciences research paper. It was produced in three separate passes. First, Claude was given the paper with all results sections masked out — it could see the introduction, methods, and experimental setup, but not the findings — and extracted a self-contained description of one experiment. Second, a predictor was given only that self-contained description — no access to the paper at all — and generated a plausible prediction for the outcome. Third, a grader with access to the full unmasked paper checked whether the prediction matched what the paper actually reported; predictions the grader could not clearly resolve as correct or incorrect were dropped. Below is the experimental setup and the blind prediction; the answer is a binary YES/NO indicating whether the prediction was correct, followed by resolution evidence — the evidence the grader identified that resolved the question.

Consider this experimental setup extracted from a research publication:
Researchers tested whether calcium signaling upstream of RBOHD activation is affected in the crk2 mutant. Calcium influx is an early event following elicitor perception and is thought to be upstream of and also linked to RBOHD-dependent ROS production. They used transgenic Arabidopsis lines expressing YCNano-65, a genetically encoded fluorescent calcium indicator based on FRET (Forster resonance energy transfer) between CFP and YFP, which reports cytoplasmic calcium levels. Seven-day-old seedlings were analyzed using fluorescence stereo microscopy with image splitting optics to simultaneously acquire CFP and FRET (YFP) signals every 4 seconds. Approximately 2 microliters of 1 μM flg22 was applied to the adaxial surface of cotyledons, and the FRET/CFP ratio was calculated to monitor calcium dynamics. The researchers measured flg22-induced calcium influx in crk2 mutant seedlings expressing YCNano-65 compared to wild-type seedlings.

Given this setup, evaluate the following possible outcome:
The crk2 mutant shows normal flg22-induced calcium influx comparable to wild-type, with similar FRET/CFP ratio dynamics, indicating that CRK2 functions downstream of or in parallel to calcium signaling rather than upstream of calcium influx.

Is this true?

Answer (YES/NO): NO